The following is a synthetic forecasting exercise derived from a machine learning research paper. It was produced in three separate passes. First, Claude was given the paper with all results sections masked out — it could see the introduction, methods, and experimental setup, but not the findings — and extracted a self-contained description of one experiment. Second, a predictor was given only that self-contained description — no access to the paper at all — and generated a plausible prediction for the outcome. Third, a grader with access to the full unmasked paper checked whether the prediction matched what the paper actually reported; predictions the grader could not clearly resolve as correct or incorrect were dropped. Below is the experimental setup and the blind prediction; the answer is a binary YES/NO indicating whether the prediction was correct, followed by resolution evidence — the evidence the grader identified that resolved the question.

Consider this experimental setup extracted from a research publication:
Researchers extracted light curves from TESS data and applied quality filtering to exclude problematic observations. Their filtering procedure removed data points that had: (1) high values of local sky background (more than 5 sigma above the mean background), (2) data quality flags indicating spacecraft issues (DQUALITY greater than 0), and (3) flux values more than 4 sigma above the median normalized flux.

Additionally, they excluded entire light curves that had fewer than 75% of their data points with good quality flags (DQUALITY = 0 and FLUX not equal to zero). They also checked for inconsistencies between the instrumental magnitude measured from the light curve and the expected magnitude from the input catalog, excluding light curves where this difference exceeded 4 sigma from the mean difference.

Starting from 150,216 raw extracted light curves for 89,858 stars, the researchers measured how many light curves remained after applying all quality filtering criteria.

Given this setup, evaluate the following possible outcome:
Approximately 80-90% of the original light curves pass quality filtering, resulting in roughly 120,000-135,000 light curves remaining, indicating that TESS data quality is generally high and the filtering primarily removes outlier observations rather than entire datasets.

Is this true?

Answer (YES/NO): NO